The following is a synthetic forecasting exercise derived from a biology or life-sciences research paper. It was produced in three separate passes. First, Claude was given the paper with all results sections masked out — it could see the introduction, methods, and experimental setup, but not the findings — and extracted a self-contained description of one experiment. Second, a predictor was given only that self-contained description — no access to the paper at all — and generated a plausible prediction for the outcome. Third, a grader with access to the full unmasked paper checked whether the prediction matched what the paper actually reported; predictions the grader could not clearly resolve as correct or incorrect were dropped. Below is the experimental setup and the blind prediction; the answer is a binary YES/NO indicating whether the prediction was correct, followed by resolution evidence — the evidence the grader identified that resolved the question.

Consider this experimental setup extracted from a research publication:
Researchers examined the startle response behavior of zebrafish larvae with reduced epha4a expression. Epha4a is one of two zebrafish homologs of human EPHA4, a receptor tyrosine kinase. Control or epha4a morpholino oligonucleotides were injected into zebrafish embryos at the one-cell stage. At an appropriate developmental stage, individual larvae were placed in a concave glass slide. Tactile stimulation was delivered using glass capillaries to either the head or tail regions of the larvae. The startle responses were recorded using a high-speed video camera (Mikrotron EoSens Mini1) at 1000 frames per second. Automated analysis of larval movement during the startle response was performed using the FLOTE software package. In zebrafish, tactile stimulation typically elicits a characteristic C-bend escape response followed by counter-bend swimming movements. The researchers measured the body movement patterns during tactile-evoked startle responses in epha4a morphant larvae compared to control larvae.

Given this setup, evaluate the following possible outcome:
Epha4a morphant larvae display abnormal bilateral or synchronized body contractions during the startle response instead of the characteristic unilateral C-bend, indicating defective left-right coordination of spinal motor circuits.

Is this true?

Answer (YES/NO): NO